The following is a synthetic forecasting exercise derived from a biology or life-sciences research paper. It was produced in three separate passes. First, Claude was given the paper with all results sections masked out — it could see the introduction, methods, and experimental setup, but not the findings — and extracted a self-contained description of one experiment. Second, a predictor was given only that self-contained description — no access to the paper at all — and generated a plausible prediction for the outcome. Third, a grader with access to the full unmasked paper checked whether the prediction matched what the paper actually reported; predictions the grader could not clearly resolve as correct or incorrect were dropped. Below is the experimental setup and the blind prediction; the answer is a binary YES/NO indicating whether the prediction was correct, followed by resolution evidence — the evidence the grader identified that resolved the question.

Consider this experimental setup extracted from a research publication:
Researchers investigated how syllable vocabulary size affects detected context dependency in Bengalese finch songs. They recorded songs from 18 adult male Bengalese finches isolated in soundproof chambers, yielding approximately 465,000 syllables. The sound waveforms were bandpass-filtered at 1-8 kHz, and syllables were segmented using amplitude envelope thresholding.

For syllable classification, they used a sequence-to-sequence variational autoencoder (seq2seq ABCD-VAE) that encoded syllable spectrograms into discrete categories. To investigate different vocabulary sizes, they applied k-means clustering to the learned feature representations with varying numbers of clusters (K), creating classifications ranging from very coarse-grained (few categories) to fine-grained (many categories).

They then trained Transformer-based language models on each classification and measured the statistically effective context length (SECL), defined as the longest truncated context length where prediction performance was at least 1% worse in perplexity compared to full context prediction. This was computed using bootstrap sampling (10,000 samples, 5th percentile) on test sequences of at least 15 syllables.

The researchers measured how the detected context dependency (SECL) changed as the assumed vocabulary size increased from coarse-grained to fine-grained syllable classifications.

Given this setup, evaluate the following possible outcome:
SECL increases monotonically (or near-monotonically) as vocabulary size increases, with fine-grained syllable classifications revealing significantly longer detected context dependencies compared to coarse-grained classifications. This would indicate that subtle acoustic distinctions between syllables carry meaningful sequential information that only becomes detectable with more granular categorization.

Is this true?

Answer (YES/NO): NO